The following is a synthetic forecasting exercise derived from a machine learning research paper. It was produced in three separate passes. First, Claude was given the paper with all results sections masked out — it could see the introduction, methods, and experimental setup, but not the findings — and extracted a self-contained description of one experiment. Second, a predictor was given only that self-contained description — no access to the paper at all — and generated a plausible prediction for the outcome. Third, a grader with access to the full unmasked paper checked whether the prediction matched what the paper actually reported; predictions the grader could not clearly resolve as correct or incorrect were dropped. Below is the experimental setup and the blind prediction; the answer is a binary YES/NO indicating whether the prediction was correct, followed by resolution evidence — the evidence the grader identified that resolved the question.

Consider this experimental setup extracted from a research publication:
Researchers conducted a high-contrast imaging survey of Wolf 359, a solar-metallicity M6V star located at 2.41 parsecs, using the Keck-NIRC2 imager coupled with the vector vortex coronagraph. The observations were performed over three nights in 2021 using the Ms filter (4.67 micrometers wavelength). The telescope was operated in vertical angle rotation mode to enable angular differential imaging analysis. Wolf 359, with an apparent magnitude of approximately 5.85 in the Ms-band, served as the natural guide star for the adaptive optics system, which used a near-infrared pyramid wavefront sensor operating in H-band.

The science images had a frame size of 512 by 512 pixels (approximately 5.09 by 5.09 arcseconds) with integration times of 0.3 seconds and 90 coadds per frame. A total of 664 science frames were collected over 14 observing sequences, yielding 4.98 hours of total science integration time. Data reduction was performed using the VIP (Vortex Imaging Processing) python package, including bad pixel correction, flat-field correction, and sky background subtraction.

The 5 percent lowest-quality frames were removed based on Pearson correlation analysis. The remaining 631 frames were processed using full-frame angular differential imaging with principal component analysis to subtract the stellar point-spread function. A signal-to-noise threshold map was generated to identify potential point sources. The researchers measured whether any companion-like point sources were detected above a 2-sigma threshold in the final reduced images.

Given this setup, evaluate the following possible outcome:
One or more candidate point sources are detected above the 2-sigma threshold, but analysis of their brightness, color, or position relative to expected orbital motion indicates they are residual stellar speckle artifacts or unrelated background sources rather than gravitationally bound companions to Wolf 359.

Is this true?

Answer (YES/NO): NO